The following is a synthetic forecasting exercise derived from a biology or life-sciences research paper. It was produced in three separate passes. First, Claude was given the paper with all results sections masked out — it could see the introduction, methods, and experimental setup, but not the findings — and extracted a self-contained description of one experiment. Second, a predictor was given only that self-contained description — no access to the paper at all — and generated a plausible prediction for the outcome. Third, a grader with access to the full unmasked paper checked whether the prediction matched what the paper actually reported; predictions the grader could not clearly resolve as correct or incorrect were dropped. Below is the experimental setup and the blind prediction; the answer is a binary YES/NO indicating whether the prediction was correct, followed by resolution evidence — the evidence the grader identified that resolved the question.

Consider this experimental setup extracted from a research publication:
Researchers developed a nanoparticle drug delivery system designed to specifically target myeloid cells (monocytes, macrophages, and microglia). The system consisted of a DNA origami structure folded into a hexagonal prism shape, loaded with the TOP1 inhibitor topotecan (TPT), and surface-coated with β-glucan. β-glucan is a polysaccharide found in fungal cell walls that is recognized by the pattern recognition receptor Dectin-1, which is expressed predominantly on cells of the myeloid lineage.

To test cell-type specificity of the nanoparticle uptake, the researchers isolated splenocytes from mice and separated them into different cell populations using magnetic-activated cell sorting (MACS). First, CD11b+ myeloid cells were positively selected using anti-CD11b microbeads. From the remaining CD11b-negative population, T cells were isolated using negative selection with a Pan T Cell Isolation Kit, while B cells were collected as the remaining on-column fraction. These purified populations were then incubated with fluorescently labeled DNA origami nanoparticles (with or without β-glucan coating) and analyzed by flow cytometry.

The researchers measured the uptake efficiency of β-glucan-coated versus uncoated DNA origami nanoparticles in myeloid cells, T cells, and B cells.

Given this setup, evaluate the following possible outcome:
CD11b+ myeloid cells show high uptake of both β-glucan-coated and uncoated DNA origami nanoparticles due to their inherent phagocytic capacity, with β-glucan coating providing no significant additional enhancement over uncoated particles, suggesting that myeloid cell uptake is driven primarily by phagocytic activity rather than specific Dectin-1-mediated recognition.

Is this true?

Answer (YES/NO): NO